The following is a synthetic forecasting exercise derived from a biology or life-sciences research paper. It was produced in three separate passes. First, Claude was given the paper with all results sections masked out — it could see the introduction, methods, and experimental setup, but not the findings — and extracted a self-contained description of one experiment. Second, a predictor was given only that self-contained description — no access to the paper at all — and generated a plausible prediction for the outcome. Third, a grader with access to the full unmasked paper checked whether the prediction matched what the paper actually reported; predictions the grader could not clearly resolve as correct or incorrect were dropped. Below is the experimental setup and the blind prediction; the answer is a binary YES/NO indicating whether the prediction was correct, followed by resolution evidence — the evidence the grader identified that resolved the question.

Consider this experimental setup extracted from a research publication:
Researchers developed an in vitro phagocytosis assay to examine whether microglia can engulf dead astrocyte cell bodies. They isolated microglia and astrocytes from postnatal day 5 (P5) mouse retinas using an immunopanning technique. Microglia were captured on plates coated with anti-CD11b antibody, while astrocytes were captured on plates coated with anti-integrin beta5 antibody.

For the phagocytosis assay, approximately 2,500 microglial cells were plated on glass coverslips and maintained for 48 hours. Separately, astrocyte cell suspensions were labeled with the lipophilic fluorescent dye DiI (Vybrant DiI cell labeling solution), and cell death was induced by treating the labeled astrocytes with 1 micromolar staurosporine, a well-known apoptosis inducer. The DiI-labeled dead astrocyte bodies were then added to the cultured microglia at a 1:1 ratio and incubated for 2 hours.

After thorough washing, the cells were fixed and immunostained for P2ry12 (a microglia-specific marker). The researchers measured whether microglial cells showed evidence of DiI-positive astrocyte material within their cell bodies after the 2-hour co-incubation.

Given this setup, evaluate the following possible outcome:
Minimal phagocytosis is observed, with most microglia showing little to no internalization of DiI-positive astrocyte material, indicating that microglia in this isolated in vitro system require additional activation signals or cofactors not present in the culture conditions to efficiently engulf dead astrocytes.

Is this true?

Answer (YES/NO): NO